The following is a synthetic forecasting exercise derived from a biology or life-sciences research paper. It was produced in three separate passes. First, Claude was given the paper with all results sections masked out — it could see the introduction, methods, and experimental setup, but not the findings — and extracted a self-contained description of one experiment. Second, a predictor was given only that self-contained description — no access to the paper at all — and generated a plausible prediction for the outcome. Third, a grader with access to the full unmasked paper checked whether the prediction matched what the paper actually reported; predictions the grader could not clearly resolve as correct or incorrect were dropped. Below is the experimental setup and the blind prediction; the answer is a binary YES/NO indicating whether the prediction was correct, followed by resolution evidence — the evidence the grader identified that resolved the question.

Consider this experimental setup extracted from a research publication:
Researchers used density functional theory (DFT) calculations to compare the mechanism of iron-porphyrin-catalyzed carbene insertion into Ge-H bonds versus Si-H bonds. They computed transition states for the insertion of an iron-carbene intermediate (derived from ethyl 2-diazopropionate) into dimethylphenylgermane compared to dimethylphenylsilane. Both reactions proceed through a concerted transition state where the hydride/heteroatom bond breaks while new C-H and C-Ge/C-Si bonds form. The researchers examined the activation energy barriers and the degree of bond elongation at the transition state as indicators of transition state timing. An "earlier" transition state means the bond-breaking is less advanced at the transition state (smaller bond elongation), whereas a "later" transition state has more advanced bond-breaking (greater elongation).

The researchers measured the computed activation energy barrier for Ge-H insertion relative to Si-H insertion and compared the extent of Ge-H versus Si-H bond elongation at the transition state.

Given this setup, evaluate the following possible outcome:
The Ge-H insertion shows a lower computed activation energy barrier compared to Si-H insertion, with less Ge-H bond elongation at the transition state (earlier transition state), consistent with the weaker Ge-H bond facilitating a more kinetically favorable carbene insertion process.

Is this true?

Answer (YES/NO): YES